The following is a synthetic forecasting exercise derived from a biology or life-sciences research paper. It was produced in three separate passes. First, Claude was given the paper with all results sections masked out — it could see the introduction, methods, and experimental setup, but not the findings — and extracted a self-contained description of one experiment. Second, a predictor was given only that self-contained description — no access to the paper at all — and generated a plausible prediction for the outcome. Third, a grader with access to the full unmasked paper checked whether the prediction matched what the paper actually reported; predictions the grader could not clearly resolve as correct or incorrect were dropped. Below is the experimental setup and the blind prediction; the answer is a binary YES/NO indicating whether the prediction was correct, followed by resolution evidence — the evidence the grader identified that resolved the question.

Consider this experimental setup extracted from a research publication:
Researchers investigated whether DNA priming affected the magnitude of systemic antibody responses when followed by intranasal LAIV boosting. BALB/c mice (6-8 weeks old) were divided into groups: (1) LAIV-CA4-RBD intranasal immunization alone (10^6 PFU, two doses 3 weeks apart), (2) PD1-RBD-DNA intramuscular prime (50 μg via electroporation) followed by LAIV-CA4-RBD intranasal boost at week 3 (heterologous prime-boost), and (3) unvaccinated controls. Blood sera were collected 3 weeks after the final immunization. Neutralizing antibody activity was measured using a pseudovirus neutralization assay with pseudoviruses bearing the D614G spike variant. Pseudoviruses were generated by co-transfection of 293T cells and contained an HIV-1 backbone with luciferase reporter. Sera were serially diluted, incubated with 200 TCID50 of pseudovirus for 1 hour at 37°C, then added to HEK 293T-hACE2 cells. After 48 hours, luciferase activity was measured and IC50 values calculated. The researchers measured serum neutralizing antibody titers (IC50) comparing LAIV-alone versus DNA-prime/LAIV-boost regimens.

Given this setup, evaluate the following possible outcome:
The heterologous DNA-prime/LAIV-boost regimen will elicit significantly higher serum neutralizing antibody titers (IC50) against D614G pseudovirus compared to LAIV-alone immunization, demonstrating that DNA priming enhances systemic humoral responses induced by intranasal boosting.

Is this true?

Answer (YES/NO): YES